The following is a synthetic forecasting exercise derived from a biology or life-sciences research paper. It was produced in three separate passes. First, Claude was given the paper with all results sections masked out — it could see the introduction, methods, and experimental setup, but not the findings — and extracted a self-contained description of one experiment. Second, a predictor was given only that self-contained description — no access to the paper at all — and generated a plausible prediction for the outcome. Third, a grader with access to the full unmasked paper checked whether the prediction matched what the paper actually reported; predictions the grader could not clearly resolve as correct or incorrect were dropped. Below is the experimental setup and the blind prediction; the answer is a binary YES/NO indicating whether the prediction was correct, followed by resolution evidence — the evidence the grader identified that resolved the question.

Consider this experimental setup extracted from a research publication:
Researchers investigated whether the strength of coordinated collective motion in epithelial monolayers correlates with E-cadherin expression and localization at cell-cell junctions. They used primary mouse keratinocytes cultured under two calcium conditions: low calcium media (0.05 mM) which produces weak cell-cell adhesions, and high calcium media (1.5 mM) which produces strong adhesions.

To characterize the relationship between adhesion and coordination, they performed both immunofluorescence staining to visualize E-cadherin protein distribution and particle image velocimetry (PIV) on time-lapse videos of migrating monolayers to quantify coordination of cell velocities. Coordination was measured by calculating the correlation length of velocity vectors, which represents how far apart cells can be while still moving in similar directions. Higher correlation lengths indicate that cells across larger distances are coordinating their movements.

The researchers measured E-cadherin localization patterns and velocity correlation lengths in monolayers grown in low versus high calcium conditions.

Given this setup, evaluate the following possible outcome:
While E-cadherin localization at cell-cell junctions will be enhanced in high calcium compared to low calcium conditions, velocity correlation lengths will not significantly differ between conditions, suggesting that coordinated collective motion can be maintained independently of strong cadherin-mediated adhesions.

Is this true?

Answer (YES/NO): NO